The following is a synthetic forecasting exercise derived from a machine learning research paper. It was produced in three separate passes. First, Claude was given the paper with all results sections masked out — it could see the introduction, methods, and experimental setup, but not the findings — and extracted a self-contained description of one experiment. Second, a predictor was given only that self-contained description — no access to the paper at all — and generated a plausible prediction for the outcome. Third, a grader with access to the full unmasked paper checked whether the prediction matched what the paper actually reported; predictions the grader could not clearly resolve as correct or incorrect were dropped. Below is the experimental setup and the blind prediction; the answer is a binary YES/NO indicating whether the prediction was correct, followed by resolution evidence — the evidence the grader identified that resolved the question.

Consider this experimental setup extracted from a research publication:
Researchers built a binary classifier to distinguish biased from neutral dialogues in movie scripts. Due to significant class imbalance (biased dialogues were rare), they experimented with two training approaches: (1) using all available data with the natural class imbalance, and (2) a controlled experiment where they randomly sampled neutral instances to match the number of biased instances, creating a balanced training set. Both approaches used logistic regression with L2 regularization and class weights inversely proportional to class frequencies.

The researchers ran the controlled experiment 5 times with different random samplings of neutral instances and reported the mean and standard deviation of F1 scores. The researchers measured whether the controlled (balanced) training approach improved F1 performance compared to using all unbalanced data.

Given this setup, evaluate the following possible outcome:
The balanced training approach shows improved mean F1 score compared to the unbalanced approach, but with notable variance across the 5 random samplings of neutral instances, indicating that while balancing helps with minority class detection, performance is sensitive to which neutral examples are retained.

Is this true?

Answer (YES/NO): NO